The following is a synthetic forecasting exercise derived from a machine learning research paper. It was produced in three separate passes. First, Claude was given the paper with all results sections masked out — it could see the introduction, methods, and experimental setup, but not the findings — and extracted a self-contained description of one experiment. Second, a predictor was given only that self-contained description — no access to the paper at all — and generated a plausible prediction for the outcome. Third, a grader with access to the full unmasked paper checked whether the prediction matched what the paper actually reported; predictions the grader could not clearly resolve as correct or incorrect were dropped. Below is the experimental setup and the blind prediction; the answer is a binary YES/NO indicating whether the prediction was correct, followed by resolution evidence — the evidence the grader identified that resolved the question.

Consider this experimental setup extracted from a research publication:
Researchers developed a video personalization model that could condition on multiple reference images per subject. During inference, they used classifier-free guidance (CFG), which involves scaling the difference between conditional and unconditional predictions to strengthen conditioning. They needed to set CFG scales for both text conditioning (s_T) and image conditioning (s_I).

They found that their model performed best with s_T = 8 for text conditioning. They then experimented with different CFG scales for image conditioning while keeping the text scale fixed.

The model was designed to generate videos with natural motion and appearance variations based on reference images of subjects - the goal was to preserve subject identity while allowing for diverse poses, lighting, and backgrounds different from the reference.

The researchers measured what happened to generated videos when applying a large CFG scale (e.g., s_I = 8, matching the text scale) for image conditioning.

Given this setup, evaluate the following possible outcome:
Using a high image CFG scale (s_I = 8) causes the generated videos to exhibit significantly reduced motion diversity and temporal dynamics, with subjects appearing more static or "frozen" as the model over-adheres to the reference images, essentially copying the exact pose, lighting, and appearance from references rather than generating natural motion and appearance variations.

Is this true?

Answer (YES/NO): YES